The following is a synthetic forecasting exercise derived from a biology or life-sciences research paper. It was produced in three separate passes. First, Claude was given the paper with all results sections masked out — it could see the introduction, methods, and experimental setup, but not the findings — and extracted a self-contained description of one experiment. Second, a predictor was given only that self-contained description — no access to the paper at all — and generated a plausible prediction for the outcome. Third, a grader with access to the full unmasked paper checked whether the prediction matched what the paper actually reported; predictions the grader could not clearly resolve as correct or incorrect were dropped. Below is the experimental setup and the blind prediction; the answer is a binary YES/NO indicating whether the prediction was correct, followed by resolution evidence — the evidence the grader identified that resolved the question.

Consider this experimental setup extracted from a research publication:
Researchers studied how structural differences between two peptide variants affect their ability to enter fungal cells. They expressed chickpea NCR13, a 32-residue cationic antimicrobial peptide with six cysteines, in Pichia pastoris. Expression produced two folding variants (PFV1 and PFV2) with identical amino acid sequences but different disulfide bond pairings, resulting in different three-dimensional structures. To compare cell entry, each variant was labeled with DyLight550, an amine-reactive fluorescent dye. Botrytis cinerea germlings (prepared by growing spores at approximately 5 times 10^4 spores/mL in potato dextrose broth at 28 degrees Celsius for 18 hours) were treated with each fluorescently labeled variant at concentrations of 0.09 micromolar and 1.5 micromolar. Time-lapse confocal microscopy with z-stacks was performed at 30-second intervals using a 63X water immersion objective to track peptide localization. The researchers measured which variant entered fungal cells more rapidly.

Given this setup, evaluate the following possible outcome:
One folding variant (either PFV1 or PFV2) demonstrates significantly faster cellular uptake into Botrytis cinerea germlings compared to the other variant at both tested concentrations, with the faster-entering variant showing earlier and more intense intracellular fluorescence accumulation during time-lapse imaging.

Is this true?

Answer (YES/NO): YES